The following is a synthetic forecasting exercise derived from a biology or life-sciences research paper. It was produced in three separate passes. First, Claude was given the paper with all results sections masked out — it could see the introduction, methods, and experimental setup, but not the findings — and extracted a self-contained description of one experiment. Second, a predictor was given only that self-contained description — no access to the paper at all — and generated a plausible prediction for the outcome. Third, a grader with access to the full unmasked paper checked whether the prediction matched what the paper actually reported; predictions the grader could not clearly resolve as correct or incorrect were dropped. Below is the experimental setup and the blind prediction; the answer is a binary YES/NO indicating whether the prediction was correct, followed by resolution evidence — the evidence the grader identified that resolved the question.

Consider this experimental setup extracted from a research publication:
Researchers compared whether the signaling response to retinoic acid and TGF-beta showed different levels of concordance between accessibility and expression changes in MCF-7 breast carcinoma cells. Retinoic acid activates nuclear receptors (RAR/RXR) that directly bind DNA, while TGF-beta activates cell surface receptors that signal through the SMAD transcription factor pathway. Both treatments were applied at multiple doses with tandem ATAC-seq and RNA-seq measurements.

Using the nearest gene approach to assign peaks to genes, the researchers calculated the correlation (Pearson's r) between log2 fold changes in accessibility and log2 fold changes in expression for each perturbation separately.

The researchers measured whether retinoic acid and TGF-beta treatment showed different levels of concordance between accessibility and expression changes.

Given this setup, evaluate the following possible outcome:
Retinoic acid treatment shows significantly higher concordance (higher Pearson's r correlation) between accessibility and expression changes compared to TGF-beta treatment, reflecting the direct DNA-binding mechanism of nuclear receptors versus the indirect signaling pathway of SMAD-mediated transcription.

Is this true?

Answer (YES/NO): NO